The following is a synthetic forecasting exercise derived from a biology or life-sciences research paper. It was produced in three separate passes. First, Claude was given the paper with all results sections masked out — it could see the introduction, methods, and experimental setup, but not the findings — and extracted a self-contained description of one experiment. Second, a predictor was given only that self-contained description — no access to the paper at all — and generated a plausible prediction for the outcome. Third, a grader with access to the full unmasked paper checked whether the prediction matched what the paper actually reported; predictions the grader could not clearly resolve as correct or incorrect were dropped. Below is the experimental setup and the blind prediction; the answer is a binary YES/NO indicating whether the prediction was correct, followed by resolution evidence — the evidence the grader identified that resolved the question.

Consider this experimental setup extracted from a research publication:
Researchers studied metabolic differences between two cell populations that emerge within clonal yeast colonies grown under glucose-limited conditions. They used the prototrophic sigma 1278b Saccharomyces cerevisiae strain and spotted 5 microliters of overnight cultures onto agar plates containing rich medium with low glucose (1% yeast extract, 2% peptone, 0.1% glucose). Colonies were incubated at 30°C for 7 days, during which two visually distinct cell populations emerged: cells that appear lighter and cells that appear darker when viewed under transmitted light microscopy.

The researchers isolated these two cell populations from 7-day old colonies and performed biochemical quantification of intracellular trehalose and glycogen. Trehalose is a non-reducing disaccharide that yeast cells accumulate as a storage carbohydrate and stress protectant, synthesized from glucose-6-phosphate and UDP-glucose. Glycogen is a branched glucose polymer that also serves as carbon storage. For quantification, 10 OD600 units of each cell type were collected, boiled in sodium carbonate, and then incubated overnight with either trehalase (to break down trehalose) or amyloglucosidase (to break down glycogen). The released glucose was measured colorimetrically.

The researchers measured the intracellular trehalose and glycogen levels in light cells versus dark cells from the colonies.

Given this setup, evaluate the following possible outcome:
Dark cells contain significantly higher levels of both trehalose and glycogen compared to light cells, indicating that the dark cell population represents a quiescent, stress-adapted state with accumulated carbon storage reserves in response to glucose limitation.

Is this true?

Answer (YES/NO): NO